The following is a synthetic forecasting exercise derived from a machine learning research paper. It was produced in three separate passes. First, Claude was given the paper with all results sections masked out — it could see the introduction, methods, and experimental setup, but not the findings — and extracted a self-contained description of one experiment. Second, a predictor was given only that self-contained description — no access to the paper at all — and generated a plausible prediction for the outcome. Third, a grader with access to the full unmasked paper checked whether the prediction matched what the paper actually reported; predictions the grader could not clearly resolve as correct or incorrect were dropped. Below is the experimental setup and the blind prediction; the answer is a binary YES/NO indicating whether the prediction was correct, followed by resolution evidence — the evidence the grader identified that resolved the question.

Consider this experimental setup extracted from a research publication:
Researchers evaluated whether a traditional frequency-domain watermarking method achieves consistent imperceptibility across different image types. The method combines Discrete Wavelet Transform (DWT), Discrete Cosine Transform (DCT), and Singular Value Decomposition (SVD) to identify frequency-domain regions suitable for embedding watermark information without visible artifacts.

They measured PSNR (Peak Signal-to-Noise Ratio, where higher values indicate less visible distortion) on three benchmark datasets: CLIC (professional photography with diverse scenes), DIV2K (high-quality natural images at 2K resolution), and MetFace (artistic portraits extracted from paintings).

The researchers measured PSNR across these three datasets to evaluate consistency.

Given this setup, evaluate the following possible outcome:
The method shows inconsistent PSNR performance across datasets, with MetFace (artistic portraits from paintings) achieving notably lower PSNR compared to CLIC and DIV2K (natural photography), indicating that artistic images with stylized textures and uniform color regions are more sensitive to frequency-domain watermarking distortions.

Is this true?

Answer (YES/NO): NO